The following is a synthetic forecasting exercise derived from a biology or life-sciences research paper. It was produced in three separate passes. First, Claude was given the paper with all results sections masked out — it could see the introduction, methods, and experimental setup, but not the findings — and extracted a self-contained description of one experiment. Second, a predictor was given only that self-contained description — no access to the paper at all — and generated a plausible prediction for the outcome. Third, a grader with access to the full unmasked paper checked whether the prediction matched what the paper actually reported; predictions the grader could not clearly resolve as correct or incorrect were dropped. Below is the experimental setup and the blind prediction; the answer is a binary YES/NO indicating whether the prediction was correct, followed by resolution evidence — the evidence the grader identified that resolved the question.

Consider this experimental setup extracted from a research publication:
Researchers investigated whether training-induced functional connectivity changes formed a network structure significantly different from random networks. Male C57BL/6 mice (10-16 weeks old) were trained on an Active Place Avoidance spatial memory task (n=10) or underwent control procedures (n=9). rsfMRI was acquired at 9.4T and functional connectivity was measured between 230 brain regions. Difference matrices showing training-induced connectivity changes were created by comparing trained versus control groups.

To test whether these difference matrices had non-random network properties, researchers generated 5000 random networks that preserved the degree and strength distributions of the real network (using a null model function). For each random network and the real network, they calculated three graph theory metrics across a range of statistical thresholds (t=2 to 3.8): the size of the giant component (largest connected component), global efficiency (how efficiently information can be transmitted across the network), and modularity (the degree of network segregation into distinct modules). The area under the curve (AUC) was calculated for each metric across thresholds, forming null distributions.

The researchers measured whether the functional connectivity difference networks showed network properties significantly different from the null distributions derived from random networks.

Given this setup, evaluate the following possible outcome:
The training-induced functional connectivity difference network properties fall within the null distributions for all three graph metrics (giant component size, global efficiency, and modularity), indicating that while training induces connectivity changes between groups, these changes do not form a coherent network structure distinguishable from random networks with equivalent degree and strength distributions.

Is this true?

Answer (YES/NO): NO